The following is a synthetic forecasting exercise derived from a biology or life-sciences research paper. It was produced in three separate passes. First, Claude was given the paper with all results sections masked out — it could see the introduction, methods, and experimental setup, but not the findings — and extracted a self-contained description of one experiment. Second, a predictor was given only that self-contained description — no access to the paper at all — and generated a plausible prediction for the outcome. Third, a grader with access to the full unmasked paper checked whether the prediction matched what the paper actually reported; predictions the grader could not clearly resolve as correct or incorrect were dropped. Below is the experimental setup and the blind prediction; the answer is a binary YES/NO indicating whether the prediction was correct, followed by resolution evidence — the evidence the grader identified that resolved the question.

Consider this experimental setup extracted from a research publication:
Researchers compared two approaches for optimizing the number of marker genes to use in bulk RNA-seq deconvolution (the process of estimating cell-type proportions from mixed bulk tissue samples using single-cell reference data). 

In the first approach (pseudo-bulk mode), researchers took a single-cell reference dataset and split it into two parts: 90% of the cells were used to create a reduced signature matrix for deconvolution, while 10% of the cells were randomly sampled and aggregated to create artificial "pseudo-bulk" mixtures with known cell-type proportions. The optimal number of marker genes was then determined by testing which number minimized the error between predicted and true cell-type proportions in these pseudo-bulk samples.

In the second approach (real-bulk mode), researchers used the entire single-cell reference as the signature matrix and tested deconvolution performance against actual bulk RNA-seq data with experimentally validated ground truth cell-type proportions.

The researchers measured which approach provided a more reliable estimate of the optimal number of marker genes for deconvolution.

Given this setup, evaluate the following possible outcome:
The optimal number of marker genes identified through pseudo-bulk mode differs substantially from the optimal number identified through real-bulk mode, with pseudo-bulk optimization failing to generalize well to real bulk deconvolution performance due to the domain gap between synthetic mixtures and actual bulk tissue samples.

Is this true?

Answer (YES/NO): NO